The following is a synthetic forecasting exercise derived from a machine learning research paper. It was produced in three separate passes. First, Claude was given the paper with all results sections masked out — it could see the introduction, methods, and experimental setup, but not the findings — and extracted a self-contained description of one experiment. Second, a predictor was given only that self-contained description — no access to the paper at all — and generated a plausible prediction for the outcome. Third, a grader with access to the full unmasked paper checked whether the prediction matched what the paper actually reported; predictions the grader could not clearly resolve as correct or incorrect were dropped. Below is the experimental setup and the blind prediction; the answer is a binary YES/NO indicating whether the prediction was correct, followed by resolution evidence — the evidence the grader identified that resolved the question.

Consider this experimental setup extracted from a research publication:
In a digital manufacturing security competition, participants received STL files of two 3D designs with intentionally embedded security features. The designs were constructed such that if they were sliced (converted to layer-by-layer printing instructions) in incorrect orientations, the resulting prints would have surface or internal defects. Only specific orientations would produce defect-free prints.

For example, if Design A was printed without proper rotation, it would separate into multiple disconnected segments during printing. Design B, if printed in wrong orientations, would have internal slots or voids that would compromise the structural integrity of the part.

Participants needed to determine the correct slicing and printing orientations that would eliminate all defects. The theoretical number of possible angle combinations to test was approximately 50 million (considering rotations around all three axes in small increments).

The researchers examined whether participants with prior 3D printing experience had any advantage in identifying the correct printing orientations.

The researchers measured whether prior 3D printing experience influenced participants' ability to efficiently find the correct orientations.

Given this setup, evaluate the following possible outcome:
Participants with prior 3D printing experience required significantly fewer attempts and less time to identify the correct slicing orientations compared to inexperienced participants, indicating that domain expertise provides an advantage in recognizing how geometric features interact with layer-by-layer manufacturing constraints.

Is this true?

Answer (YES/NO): YES